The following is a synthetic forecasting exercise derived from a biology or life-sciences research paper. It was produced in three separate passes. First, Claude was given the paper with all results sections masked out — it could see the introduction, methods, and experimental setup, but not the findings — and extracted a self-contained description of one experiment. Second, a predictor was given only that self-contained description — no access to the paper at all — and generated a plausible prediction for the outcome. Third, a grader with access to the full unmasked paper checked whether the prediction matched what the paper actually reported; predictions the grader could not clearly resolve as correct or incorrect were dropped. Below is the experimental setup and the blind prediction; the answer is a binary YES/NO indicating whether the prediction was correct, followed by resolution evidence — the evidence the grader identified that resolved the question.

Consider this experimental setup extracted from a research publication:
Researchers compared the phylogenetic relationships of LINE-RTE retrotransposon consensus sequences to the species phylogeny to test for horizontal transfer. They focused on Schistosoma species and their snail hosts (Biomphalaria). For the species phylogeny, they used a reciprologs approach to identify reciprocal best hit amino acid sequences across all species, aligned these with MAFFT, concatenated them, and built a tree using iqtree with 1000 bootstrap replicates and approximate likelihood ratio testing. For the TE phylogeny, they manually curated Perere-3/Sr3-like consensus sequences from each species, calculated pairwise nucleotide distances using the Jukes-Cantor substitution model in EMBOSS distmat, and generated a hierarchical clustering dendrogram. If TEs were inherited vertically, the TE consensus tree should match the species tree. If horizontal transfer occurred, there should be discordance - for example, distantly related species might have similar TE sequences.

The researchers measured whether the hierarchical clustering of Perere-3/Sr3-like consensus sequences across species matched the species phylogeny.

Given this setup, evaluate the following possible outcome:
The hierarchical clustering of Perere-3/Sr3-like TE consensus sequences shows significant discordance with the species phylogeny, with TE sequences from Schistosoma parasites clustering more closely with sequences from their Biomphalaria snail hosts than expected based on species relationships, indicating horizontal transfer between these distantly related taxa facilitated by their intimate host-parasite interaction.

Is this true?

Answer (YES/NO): NO